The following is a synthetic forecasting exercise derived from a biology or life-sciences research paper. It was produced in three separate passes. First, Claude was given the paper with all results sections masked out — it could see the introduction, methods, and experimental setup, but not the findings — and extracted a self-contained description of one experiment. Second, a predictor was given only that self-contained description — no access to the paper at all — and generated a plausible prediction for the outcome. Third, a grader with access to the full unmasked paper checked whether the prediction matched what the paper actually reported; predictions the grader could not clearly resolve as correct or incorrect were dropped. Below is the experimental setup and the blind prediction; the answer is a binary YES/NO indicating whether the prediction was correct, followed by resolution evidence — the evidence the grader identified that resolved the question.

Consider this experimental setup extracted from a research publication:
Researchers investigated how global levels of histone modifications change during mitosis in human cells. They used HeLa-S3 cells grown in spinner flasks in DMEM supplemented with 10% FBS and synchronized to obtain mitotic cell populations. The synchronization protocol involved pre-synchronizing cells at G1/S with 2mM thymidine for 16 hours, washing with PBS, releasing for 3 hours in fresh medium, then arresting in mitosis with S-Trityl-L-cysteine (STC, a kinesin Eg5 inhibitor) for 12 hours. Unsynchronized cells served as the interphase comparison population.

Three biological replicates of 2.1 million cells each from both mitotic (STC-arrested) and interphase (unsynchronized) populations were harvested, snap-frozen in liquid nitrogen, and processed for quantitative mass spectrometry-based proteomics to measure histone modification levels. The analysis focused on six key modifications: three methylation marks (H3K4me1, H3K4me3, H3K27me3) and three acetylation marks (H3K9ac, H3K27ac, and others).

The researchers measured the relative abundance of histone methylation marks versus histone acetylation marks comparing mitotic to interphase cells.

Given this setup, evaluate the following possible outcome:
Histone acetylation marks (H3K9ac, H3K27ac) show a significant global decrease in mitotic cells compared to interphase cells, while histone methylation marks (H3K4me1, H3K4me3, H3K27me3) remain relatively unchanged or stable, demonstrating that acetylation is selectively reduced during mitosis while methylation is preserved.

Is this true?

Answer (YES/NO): YES